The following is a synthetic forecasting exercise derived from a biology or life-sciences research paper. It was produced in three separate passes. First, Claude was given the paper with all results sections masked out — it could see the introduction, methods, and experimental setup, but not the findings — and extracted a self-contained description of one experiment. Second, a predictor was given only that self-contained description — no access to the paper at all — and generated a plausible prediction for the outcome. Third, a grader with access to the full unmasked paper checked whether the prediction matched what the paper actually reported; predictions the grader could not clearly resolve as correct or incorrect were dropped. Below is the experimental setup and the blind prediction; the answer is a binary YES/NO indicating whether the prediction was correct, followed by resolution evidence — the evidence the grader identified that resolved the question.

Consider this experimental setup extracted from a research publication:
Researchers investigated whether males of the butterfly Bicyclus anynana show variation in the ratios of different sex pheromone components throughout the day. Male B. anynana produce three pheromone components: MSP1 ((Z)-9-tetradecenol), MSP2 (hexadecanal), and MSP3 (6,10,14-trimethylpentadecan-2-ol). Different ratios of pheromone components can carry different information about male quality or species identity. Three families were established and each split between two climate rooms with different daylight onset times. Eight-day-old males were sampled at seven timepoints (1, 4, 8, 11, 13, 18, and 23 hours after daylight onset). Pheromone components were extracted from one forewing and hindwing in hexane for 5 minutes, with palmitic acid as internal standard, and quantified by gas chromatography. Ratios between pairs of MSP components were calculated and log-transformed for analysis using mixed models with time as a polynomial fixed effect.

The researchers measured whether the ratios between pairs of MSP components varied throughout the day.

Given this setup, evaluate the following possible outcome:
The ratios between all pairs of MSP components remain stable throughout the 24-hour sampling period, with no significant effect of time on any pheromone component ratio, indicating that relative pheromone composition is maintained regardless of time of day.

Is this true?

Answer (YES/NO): NO